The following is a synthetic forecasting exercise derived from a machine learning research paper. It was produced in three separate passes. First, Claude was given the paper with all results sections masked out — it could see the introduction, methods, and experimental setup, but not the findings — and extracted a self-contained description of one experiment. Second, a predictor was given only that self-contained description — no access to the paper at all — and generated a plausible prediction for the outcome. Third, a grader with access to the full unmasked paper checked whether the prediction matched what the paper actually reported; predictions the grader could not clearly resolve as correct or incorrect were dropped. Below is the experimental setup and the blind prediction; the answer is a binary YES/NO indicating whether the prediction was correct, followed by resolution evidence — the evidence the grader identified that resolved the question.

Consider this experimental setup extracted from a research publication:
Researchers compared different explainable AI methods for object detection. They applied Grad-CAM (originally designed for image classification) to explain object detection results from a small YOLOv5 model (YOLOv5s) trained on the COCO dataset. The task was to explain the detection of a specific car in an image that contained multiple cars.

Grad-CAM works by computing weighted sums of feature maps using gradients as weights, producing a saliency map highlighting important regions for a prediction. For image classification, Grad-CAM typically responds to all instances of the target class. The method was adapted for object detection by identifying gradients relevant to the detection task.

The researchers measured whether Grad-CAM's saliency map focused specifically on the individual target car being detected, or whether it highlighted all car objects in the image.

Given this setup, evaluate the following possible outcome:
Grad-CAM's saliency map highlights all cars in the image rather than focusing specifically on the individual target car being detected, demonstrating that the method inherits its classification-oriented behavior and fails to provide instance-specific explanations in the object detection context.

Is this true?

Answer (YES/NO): YES